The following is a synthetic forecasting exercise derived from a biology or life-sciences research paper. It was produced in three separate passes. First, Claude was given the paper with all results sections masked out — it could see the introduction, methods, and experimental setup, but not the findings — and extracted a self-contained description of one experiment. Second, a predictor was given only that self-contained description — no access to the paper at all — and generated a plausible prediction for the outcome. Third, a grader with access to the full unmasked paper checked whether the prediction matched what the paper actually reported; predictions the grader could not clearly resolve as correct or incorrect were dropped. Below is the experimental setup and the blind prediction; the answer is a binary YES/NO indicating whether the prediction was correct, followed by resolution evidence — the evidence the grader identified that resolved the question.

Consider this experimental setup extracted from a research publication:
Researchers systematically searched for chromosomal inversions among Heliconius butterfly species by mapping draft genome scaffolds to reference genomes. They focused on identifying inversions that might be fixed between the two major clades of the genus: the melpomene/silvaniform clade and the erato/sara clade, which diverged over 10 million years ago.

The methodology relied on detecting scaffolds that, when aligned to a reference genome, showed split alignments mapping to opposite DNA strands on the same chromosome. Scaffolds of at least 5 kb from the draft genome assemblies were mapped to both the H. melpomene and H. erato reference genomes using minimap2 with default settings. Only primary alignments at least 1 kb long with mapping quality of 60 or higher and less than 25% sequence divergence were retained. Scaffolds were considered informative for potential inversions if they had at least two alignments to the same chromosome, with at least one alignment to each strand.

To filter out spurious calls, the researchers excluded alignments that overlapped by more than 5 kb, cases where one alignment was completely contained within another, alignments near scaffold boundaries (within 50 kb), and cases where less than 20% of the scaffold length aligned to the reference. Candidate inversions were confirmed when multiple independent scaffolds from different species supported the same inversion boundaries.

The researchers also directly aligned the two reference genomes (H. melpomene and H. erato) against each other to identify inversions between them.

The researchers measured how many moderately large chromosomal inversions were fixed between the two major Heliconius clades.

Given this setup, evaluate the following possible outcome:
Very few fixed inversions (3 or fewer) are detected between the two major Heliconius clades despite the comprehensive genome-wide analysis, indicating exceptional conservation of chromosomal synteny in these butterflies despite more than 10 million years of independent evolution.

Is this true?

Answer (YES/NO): NO